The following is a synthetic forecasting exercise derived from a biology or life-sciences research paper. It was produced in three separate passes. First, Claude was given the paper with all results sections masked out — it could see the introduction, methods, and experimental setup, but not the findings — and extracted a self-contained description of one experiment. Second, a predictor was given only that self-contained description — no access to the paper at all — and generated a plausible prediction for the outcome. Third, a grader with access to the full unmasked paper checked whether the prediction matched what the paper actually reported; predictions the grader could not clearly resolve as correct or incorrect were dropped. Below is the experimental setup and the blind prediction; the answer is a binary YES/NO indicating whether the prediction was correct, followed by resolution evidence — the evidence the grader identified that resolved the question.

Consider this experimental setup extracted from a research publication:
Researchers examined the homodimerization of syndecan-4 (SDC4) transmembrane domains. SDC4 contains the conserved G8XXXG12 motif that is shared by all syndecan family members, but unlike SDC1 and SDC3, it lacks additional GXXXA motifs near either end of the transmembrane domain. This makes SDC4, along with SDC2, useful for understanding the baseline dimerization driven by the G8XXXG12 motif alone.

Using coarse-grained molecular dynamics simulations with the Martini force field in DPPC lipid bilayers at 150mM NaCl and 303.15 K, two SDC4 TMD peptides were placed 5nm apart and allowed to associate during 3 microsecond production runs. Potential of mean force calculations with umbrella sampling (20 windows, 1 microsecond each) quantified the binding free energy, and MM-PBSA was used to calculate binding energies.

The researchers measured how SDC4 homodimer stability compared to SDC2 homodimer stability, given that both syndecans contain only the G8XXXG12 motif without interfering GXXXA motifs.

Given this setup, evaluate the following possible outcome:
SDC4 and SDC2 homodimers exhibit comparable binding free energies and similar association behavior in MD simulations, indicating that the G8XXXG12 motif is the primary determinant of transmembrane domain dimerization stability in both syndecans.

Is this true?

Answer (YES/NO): NO